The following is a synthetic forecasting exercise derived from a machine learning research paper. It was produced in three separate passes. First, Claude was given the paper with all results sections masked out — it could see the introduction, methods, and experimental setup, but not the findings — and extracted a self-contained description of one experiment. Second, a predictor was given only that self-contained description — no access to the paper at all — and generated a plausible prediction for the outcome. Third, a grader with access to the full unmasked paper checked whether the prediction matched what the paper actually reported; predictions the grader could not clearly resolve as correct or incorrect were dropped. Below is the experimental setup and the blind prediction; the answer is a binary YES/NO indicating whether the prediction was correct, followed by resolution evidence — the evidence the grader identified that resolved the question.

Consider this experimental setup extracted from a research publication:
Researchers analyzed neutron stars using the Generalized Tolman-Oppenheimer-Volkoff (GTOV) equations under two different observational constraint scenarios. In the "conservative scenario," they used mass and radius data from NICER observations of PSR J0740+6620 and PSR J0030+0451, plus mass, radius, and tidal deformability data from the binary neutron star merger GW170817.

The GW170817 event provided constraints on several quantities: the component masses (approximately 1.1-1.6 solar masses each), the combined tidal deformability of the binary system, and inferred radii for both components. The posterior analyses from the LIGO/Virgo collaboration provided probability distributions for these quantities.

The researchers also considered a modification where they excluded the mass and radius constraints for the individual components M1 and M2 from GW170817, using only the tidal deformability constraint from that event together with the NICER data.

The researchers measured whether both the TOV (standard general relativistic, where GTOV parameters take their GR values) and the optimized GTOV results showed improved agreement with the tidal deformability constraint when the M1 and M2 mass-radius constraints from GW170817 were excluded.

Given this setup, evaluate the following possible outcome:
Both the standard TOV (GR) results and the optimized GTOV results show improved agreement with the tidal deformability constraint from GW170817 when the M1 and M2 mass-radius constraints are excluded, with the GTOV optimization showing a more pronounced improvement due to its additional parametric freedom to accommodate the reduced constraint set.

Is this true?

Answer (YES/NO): NO